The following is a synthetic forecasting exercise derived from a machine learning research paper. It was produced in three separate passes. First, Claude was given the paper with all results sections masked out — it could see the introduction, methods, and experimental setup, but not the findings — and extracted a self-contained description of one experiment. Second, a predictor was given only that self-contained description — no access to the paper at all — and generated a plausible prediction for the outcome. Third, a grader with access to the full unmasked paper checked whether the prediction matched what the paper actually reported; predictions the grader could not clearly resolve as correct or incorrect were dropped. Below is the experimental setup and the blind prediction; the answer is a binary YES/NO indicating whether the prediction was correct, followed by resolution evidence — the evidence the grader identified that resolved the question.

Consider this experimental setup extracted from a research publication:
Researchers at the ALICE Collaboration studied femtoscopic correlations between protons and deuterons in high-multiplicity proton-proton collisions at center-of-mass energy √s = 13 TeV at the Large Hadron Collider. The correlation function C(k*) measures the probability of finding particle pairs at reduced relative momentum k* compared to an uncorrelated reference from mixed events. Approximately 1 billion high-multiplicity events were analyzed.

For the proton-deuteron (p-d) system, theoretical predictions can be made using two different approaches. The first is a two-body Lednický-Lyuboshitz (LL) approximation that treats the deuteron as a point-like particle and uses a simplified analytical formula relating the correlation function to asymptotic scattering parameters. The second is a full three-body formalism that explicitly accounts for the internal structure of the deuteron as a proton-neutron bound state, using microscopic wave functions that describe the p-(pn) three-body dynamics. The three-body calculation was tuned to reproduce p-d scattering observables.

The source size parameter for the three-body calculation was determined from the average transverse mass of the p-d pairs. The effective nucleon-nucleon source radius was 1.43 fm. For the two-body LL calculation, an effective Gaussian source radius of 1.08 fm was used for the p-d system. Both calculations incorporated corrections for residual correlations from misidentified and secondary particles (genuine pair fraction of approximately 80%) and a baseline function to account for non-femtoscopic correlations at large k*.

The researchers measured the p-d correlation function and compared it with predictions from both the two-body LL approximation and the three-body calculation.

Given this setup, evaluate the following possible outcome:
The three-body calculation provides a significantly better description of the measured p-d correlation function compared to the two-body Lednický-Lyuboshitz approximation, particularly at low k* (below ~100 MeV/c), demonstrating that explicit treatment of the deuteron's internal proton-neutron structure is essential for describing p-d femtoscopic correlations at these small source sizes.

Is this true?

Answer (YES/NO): YES